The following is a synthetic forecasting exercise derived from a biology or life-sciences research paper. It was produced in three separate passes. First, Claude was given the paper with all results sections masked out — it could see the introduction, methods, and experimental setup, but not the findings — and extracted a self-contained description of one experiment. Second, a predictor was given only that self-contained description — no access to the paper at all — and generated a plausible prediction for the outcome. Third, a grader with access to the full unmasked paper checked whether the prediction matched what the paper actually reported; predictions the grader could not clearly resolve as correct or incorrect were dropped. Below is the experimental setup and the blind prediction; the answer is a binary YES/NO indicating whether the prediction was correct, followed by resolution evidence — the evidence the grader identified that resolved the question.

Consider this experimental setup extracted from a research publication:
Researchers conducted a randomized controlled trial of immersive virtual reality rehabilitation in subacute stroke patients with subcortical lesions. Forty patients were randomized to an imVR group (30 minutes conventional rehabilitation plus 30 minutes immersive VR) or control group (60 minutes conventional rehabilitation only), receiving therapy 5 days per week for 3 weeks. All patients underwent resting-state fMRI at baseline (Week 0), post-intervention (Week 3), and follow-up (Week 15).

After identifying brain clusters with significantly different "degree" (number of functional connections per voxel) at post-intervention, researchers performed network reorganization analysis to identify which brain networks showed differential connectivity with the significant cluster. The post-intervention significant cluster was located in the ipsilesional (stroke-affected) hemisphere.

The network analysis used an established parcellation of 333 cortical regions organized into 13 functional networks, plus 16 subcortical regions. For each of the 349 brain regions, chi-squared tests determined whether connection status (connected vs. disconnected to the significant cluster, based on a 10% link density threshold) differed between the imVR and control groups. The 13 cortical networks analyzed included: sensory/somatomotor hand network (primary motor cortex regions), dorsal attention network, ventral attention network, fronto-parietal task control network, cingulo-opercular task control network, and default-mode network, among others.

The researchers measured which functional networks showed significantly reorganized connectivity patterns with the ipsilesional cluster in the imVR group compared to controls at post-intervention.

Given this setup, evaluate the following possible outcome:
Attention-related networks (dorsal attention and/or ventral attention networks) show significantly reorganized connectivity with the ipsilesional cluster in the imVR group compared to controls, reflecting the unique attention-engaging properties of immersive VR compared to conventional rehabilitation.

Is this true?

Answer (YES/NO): YES